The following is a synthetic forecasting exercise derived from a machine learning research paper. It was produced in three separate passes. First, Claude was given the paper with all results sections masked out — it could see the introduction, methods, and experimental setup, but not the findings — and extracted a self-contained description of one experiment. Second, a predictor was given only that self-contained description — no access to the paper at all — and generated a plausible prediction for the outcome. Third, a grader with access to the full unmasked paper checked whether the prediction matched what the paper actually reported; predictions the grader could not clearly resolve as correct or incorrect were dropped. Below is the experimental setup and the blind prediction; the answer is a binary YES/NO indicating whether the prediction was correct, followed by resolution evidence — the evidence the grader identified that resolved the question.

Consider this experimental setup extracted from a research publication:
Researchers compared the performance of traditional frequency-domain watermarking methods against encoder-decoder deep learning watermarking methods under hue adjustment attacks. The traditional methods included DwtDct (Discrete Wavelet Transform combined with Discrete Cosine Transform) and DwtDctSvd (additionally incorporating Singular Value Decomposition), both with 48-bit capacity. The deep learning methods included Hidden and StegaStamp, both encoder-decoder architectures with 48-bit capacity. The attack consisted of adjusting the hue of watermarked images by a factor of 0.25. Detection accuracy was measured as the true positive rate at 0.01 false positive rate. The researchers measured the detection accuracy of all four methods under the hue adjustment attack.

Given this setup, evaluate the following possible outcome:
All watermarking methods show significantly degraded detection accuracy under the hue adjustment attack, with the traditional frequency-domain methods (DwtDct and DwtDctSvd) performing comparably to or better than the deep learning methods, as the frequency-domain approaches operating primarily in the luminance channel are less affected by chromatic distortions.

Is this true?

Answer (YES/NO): NO